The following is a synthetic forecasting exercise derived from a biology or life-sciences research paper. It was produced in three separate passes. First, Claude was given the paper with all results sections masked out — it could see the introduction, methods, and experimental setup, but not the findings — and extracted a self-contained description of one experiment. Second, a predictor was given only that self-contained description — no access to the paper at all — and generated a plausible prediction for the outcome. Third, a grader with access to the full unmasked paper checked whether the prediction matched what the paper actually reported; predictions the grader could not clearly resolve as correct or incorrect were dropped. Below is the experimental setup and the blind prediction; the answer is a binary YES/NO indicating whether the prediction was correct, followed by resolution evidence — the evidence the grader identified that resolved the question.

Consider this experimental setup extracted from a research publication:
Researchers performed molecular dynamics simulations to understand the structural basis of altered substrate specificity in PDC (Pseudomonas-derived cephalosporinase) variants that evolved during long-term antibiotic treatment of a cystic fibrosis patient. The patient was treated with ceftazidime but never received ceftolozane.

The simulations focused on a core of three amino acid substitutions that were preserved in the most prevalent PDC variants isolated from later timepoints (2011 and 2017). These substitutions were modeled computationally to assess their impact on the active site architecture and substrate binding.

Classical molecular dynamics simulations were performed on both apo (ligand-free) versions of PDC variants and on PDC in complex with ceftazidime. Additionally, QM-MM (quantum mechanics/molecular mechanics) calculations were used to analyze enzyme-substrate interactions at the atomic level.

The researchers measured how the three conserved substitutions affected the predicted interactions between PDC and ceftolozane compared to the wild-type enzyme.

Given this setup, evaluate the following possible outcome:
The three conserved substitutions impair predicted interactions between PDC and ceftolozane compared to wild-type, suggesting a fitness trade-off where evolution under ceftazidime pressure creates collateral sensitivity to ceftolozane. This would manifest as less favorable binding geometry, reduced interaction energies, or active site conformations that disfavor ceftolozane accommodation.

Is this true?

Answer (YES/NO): NO